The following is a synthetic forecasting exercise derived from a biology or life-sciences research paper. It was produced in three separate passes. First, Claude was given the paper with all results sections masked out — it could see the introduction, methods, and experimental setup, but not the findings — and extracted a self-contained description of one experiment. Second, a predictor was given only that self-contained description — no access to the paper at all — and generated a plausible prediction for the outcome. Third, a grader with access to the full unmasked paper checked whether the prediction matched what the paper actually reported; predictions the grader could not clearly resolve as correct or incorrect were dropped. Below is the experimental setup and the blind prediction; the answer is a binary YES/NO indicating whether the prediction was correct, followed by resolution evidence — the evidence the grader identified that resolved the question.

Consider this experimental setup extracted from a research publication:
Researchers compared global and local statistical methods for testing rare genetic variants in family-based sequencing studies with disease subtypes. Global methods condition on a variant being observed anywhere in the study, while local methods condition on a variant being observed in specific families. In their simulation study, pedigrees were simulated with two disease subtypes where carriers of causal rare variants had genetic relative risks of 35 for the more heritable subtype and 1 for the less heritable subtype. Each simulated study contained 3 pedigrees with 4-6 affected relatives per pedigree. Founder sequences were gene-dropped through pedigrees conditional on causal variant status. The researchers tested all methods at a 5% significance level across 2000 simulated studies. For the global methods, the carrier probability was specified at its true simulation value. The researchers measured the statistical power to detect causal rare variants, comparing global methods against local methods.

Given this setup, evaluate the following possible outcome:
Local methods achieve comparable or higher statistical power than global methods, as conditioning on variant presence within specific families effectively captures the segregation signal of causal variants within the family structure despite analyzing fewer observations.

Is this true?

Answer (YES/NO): NO